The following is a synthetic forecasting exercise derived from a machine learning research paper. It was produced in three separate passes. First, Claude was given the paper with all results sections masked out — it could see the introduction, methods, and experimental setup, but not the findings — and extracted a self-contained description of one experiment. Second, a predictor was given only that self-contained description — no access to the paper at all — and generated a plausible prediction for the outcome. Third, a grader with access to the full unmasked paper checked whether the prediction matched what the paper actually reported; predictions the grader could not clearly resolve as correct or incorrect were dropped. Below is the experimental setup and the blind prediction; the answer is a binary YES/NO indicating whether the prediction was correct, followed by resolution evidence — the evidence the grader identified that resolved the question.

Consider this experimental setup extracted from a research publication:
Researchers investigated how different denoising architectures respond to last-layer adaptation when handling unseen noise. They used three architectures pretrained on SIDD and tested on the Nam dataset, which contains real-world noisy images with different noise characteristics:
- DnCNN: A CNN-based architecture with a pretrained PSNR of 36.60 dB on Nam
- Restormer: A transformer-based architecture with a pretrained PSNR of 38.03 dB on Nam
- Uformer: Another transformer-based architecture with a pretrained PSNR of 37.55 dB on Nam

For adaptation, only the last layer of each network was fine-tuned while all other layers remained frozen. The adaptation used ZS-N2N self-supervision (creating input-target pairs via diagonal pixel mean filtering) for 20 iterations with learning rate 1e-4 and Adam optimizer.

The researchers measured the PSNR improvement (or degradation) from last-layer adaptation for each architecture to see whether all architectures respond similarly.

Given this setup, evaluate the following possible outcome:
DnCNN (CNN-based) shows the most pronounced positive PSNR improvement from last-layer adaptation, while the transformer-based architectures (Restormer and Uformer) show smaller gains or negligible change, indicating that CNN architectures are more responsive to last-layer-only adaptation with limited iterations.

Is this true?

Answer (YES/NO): NO